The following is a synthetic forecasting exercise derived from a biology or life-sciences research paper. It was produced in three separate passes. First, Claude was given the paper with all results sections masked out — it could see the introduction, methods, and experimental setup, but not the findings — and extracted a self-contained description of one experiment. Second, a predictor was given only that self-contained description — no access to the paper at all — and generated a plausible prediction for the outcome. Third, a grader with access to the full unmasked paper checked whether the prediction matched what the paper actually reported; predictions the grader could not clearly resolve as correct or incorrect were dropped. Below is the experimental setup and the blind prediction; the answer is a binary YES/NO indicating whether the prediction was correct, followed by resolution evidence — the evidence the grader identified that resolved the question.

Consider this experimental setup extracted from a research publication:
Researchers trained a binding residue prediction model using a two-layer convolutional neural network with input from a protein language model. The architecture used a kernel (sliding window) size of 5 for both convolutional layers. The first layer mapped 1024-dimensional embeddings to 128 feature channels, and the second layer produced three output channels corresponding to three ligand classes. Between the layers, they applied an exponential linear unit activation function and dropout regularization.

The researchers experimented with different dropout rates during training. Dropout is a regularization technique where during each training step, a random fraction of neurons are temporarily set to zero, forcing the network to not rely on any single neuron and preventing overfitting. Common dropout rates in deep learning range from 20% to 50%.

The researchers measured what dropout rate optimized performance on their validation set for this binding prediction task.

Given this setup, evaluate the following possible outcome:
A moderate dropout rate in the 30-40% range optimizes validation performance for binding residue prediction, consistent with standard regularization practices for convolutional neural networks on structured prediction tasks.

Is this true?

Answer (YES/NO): NO